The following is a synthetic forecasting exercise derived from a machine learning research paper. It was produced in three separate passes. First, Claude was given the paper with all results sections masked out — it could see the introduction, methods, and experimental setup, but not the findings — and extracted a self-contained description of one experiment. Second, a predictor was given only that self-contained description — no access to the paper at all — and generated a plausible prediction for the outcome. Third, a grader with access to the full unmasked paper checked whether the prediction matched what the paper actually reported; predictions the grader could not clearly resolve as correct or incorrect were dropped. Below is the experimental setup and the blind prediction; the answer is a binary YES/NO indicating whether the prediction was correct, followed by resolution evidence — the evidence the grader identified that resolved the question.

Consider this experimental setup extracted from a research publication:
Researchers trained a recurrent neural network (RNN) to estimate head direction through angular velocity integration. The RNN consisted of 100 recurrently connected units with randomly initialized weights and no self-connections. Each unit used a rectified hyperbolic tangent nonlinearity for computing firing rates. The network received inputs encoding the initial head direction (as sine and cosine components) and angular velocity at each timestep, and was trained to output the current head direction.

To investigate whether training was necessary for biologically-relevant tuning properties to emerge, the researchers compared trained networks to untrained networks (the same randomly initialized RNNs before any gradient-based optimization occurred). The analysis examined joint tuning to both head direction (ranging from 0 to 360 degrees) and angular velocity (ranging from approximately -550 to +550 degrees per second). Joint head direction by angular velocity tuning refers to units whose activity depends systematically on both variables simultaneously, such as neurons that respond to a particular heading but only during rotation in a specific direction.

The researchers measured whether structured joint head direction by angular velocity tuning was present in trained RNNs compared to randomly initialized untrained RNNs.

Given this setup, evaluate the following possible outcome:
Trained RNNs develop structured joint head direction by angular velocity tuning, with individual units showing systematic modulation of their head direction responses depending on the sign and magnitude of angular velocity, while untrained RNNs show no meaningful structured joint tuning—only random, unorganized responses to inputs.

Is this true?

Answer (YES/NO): YES